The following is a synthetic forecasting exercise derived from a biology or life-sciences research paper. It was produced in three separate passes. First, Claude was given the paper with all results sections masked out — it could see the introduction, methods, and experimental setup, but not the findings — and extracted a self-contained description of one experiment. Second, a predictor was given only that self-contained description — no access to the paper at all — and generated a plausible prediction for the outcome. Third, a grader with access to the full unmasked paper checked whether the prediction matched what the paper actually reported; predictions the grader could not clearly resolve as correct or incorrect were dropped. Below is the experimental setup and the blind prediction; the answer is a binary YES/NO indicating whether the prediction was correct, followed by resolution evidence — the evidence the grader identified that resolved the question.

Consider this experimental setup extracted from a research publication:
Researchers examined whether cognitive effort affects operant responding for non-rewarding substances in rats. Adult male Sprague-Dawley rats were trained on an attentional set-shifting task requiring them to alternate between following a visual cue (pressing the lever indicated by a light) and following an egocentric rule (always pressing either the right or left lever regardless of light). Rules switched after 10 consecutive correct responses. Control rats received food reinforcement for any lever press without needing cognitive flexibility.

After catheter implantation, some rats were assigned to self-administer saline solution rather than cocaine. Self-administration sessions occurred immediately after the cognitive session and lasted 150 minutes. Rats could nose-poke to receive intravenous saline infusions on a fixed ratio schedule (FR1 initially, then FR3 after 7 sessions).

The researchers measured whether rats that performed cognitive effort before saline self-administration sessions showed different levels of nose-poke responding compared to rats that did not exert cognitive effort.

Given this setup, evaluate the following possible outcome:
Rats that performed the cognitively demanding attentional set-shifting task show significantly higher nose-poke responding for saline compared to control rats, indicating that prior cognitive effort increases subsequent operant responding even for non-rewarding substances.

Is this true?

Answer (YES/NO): NO